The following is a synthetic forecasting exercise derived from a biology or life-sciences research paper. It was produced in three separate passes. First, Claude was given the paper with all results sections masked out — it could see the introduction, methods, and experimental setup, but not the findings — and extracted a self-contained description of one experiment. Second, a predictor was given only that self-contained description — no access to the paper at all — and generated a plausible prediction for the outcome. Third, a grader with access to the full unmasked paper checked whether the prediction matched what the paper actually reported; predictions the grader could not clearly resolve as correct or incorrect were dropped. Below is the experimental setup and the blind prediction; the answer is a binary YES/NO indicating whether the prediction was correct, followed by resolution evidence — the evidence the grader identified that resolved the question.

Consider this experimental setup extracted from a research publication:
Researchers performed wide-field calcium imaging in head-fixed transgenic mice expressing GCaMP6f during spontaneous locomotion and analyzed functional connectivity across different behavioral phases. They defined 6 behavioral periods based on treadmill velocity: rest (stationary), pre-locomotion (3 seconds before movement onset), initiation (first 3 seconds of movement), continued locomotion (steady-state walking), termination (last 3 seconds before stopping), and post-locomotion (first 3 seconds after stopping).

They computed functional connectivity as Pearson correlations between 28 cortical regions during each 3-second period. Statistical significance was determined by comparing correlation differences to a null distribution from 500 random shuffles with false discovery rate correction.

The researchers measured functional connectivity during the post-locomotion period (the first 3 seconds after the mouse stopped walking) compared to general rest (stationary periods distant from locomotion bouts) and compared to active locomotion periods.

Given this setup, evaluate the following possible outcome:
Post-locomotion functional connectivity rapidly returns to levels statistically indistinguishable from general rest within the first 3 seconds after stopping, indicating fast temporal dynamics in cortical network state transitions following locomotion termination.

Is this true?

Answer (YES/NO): NO